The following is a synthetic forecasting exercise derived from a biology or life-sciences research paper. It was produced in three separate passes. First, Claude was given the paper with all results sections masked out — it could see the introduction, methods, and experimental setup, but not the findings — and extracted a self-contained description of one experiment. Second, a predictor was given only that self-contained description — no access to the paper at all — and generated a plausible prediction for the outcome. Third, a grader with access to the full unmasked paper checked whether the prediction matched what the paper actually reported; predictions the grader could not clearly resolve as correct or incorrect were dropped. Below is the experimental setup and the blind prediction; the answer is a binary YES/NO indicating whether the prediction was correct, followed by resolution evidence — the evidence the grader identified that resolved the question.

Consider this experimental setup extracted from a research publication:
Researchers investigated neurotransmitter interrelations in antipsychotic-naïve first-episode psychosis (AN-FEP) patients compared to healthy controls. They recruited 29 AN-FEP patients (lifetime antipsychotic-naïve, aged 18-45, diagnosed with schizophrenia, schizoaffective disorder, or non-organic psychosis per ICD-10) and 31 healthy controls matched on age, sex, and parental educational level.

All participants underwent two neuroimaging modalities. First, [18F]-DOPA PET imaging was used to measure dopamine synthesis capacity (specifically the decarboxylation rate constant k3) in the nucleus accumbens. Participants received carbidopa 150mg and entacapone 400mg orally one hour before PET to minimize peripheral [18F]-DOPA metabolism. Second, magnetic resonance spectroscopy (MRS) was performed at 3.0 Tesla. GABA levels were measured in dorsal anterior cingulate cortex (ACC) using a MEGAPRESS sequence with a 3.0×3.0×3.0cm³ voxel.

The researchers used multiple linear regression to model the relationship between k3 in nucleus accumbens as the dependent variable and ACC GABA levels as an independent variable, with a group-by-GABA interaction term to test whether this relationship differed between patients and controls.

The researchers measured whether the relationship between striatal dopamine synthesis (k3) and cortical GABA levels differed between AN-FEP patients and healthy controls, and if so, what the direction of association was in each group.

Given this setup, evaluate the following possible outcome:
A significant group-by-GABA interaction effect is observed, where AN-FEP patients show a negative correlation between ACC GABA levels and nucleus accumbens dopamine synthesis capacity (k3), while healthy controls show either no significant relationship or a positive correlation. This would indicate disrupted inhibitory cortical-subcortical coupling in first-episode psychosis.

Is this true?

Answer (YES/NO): NO